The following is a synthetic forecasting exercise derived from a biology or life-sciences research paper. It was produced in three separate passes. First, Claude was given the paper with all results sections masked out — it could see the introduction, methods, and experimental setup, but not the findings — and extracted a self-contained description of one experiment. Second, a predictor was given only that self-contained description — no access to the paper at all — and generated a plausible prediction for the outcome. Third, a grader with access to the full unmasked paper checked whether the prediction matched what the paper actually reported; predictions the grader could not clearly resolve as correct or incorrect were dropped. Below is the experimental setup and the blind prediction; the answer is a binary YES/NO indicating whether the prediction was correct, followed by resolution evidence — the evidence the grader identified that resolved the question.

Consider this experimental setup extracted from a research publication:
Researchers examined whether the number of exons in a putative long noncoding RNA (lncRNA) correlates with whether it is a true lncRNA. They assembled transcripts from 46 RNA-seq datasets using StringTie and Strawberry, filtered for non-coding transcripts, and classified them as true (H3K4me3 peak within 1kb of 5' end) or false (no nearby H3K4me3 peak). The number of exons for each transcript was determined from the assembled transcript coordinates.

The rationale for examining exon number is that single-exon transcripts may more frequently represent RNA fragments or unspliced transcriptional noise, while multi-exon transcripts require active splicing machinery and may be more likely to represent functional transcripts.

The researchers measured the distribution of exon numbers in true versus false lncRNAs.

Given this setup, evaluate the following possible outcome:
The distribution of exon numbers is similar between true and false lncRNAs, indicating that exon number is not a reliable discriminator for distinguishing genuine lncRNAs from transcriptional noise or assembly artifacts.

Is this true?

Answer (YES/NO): NO